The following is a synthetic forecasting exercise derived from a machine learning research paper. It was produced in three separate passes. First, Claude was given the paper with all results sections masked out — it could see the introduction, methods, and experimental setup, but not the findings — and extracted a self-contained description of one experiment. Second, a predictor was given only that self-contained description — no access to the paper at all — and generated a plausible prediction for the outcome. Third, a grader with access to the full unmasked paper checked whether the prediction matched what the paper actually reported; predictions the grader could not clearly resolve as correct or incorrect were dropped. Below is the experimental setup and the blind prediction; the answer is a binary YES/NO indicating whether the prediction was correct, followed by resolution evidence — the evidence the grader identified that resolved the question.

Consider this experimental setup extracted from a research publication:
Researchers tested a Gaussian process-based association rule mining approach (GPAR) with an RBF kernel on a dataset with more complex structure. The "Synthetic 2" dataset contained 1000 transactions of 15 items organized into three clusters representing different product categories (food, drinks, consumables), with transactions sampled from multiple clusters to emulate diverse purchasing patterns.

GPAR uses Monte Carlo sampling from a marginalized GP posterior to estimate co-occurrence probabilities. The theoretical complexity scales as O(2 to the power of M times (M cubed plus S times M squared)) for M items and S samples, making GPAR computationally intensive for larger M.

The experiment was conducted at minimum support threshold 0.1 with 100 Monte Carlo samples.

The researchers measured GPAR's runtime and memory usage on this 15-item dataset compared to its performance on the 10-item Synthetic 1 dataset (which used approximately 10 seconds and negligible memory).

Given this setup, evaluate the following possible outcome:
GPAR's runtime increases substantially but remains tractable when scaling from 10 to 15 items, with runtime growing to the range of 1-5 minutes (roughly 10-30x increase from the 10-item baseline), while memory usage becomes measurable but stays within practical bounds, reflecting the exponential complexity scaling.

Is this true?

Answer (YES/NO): YES